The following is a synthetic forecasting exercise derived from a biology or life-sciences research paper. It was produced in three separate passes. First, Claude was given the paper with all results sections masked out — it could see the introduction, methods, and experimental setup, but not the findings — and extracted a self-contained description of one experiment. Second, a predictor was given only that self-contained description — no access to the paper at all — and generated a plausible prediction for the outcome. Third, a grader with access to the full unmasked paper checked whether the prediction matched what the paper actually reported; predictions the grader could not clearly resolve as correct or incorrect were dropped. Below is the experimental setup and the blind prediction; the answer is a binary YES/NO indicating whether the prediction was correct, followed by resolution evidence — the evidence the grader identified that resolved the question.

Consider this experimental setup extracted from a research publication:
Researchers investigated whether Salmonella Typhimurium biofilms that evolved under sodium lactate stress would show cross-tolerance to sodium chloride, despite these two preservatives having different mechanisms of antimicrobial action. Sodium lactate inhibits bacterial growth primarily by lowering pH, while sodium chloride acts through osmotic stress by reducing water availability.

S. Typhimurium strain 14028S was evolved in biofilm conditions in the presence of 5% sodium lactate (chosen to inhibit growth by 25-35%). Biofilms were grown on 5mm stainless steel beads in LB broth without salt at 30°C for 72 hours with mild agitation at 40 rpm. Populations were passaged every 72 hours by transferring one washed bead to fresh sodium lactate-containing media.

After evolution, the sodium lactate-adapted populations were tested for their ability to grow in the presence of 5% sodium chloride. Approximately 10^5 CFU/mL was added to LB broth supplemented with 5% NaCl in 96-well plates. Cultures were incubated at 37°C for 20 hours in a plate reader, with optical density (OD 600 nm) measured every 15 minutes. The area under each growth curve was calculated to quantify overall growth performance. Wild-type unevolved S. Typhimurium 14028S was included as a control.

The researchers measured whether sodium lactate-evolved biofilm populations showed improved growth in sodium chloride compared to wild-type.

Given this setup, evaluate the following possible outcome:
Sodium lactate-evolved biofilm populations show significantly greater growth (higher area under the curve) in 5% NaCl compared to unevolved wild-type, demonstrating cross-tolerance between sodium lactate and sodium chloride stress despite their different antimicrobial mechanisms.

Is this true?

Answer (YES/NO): NO